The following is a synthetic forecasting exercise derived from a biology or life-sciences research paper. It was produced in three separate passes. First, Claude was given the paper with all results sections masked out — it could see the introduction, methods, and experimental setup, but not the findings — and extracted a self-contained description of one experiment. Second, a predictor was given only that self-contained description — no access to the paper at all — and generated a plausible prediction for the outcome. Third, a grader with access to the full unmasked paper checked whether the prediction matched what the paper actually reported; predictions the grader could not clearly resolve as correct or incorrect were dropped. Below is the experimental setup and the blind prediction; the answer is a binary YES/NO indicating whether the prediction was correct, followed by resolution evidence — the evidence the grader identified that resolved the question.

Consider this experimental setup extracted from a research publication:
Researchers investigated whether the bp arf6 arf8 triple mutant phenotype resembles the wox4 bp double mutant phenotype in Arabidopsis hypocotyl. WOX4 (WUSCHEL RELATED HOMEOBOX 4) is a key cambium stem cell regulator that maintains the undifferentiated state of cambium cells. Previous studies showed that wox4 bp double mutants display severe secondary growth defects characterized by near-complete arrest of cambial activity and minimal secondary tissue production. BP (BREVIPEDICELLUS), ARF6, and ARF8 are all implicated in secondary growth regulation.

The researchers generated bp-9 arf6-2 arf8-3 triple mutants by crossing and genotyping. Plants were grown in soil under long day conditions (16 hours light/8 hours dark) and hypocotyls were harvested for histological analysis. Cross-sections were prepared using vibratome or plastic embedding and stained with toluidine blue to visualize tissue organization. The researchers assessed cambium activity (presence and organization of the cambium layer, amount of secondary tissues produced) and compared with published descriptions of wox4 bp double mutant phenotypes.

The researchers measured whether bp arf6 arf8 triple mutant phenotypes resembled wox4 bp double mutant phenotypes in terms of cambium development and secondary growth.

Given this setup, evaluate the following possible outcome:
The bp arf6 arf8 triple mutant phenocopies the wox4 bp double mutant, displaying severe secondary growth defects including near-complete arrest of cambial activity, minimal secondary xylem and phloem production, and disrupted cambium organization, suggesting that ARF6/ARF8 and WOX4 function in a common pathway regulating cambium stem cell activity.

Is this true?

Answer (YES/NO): YES